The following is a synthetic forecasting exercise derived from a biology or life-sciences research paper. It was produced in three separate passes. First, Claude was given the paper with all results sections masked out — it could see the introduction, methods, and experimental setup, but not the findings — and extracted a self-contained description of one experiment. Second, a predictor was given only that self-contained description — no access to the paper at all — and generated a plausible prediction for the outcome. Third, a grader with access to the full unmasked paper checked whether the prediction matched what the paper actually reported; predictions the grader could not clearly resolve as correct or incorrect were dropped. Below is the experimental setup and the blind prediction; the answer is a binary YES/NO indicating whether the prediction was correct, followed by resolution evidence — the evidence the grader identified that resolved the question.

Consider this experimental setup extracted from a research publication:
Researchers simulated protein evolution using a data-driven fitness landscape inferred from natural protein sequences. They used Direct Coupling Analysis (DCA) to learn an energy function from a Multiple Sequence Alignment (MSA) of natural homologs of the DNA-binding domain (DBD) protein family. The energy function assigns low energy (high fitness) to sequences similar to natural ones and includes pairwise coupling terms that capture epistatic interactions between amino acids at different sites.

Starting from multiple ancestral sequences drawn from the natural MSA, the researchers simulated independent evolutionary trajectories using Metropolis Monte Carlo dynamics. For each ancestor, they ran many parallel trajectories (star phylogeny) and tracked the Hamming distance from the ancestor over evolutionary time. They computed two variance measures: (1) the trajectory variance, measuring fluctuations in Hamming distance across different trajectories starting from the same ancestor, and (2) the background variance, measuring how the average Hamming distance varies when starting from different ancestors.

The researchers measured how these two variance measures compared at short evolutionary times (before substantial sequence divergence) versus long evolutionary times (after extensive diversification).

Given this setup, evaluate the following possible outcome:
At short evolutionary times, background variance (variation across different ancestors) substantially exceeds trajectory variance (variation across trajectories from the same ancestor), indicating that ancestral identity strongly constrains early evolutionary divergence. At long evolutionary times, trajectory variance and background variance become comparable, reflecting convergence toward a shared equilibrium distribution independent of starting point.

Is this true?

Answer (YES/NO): NO